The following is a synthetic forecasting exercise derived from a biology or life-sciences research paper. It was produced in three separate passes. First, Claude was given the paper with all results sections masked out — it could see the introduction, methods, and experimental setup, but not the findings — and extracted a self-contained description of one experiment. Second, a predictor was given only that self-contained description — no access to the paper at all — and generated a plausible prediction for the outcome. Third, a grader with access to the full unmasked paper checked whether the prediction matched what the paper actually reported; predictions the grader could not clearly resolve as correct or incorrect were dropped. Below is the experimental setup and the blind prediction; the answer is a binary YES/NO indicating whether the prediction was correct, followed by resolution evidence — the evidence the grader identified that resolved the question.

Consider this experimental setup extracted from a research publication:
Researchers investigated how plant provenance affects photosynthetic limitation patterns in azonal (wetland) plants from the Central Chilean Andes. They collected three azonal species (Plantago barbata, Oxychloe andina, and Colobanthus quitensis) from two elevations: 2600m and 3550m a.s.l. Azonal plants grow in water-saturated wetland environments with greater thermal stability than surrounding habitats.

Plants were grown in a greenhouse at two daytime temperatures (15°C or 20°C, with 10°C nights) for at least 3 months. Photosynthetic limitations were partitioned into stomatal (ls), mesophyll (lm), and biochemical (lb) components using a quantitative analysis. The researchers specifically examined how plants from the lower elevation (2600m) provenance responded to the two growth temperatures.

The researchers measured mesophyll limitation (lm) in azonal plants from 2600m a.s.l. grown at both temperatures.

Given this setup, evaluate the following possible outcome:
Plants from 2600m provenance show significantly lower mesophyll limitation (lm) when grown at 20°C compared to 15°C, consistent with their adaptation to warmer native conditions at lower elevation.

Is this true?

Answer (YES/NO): YES